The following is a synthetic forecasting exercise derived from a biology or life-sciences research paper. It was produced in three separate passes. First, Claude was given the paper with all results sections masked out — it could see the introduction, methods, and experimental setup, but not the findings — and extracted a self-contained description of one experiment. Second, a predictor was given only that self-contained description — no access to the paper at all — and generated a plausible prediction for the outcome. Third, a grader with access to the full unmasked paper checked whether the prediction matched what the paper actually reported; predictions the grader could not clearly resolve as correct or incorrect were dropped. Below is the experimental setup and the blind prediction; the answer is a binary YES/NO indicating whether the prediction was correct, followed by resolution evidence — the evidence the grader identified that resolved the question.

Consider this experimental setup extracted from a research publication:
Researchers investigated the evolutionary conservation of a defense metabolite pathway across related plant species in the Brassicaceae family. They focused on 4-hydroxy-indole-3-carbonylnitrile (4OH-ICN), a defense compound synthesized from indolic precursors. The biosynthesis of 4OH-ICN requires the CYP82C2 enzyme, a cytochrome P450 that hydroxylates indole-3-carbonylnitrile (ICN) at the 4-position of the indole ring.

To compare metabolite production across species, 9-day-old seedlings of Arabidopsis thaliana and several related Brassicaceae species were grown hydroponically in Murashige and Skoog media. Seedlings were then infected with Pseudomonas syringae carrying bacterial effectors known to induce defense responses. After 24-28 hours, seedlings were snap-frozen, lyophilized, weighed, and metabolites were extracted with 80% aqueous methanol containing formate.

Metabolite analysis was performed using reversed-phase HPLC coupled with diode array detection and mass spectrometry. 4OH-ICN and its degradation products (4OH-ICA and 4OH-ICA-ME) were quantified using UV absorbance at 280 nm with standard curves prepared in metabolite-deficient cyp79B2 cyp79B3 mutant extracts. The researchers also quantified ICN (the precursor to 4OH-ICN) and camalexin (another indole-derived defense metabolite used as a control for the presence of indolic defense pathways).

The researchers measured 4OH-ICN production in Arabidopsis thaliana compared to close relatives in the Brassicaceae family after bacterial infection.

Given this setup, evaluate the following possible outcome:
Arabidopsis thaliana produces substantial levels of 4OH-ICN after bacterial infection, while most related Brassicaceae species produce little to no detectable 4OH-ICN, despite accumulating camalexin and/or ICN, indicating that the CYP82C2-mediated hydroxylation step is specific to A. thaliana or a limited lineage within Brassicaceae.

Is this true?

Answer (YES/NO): YES